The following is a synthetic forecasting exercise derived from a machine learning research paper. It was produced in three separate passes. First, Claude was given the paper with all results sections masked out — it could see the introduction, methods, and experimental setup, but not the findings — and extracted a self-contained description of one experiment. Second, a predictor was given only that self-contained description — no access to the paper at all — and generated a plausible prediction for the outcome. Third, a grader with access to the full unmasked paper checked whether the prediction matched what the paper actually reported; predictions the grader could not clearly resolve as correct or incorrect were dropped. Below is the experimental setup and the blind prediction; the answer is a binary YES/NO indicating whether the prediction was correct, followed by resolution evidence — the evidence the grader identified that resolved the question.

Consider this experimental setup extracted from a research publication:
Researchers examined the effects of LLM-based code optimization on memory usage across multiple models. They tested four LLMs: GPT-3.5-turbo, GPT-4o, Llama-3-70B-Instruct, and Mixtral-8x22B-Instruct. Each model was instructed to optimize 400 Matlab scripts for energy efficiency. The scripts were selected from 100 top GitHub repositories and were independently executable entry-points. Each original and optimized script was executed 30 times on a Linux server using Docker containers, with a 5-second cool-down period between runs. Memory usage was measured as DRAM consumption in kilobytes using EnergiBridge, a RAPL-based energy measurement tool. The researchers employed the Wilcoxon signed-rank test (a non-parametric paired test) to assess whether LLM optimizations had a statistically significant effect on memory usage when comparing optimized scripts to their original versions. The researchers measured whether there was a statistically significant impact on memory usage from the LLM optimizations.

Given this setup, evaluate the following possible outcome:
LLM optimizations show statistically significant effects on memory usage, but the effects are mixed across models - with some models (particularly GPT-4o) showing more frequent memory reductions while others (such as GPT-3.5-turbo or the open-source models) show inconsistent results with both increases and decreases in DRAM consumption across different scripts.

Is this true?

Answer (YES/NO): NO